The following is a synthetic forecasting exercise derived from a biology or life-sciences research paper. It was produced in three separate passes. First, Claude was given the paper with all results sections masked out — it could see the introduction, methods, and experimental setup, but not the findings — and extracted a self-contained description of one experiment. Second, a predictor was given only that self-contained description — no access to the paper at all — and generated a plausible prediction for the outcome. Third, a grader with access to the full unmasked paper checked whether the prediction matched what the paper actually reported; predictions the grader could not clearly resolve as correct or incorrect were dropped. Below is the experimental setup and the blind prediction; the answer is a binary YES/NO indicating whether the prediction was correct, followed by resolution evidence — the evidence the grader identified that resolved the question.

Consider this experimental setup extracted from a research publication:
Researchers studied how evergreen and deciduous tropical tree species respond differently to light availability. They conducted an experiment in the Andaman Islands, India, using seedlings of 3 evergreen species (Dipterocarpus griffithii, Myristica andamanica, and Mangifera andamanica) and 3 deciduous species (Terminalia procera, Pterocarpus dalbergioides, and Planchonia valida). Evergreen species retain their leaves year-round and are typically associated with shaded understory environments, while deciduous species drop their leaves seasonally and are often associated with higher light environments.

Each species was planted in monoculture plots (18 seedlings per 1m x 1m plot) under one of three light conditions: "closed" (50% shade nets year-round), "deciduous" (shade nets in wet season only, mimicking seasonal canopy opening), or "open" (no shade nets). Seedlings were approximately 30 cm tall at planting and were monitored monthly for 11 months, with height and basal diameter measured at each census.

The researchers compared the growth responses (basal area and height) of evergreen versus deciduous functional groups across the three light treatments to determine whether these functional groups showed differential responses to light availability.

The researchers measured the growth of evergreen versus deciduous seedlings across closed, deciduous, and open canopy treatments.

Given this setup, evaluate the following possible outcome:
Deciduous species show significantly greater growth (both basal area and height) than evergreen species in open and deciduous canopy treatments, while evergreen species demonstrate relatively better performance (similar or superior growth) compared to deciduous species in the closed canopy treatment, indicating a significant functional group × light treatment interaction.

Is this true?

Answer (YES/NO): NO